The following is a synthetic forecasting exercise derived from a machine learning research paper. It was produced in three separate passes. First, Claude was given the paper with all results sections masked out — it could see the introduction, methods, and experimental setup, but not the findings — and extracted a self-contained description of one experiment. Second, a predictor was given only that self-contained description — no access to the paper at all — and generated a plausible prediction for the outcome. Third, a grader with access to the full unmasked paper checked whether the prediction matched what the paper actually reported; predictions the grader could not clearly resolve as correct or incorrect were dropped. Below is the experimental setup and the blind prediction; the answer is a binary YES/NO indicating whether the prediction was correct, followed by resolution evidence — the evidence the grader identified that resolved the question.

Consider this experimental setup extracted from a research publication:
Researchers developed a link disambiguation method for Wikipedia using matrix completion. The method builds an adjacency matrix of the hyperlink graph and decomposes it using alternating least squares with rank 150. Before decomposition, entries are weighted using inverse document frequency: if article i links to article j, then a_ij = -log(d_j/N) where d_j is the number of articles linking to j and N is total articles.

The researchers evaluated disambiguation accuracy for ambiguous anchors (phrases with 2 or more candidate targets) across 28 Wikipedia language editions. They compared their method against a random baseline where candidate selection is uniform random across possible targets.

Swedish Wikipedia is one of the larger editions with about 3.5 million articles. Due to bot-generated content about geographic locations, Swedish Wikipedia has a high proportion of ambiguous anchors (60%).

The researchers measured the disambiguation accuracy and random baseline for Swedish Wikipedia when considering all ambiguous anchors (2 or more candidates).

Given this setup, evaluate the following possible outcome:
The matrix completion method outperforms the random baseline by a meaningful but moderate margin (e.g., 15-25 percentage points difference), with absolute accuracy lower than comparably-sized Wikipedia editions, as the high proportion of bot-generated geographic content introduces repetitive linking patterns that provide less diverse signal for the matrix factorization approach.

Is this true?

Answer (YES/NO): NO